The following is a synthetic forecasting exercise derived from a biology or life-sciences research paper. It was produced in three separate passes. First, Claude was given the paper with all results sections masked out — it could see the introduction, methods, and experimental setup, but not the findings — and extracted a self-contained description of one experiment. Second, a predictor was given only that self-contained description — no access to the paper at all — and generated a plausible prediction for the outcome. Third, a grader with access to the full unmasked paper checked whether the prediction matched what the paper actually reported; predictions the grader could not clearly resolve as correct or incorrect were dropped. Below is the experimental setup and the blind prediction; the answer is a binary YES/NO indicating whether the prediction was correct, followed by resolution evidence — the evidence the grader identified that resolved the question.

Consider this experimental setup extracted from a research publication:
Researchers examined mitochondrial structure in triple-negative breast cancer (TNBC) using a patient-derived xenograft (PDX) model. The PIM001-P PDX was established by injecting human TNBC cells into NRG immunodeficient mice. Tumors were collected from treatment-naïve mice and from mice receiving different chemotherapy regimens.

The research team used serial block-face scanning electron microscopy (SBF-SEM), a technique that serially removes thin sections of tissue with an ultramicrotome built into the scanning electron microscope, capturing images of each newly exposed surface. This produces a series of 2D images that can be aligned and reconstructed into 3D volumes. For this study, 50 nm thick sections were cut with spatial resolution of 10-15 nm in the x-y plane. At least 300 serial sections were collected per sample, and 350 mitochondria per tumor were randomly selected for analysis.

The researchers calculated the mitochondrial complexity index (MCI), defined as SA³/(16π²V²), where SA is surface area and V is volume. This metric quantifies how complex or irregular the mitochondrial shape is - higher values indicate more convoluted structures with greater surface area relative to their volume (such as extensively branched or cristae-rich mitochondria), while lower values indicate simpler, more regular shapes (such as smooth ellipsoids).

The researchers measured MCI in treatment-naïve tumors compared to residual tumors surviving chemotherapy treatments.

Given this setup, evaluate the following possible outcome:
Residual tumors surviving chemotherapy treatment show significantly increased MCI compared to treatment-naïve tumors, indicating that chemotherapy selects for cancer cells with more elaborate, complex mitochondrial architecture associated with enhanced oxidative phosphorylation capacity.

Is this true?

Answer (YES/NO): NO